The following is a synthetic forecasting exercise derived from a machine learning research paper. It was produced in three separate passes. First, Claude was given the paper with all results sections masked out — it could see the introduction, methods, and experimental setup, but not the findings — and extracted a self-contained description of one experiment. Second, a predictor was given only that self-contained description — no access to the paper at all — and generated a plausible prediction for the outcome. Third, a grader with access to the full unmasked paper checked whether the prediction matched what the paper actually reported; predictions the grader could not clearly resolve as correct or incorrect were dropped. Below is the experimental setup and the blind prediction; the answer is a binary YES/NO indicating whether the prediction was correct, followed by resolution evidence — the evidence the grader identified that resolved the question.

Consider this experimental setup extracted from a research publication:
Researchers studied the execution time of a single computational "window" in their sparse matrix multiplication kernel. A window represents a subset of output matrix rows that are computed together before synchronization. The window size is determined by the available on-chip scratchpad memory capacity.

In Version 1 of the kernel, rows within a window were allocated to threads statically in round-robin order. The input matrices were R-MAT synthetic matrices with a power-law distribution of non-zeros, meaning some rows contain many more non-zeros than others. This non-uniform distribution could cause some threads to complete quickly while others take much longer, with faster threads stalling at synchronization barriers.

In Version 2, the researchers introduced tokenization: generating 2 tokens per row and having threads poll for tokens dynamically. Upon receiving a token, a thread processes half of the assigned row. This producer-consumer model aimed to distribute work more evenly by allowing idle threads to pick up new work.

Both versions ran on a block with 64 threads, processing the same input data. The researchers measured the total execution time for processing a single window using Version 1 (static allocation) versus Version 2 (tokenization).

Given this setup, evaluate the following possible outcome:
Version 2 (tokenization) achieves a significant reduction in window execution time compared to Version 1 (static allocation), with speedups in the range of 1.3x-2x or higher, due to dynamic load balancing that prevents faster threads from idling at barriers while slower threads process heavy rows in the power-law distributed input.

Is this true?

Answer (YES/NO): YES